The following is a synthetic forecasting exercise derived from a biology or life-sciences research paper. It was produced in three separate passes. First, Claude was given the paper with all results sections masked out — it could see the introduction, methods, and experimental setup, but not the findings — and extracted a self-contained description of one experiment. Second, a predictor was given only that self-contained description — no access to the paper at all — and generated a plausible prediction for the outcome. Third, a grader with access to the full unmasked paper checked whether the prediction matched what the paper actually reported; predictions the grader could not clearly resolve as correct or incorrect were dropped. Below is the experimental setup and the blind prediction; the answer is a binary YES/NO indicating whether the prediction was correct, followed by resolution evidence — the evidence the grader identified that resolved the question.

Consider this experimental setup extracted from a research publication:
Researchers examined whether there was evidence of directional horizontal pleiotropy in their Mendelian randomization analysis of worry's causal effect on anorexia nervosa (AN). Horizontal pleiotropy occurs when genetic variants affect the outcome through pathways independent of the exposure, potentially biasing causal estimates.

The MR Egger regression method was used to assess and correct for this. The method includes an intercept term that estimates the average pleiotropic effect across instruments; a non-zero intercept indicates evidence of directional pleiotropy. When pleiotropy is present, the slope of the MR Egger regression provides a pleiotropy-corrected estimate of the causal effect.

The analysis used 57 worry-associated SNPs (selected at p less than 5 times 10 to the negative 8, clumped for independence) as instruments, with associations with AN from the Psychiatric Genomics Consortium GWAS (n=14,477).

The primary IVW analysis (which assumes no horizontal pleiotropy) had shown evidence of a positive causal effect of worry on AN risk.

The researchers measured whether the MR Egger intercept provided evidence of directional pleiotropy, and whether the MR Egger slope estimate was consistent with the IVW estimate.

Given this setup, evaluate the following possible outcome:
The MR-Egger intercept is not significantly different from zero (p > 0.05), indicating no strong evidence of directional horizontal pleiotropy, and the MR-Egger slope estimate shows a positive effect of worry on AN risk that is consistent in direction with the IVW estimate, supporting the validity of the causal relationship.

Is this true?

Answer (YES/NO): NO